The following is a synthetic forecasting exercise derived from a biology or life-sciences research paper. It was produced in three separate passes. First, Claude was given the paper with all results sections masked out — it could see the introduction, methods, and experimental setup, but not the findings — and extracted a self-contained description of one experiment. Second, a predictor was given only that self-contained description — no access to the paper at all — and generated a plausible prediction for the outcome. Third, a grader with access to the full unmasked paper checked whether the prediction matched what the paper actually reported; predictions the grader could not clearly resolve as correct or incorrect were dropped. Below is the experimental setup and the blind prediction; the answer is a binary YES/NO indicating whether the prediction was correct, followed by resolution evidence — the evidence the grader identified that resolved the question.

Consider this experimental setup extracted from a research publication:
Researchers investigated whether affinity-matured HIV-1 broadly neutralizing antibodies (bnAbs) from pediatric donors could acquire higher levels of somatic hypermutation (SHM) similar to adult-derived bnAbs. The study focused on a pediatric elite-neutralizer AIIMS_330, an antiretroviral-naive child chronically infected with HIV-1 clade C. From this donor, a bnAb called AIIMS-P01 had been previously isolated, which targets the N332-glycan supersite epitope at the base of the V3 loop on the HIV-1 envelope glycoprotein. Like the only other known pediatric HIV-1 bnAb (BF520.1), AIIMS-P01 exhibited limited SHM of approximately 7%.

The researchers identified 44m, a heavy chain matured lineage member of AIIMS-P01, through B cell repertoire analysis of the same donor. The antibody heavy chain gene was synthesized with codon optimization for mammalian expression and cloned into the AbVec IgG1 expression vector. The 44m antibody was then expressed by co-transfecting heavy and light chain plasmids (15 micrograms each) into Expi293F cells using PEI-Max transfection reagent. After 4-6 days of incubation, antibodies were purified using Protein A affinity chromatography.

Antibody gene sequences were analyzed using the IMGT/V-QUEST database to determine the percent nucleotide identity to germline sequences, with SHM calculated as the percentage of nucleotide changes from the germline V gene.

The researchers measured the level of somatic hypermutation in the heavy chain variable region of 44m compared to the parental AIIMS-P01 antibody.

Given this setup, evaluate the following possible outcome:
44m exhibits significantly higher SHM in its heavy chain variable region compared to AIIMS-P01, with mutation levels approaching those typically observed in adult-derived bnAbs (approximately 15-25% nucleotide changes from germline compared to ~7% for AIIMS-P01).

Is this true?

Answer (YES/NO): YES